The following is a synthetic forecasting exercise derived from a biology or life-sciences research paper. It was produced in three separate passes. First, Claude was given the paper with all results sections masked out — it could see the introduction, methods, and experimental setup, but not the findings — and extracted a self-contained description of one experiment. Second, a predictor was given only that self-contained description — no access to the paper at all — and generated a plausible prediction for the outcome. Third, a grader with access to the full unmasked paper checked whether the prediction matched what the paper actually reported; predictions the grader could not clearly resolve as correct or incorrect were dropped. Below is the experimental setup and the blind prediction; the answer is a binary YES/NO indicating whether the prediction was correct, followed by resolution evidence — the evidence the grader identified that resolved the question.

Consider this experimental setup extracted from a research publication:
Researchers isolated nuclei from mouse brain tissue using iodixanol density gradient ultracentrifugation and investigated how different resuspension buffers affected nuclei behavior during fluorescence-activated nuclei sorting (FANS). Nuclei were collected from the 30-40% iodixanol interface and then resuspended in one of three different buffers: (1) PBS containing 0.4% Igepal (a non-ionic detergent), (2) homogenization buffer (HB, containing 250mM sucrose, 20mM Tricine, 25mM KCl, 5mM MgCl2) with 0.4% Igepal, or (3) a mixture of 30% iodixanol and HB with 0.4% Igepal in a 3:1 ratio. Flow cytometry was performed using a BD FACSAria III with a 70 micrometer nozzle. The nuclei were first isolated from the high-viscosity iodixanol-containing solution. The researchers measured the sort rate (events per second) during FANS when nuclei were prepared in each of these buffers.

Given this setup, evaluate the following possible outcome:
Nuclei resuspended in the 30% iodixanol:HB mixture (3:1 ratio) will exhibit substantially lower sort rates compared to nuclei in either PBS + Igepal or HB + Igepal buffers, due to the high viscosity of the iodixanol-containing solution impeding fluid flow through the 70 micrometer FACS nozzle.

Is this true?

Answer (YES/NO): YES